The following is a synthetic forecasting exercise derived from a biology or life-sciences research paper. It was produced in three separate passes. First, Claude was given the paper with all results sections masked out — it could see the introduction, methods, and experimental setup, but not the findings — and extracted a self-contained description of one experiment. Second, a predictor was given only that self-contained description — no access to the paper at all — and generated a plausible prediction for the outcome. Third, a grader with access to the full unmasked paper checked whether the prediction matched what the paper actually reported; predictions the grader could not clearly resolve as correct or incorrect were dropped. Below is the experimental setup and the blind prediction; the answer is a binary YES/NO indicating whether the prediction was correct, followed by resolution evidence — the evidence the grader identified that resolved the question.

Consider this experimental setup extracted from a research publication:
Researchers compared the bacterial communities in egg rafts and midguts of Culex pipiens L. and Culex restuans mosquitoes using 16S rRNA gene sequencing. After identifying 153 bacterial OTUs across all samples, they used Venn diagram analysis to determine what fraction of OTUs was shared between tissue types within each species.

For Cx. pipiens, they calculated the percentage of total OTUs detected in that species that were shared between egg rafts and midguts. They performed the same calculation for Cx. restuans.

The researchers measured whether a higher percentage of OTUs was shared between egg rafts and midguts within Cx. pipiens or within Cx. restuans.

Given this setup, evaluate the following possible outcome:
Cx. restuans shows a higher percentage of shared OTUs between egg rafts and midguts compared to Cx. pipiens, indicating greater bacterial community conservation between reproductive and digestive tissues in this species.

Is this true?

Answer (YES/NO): NO